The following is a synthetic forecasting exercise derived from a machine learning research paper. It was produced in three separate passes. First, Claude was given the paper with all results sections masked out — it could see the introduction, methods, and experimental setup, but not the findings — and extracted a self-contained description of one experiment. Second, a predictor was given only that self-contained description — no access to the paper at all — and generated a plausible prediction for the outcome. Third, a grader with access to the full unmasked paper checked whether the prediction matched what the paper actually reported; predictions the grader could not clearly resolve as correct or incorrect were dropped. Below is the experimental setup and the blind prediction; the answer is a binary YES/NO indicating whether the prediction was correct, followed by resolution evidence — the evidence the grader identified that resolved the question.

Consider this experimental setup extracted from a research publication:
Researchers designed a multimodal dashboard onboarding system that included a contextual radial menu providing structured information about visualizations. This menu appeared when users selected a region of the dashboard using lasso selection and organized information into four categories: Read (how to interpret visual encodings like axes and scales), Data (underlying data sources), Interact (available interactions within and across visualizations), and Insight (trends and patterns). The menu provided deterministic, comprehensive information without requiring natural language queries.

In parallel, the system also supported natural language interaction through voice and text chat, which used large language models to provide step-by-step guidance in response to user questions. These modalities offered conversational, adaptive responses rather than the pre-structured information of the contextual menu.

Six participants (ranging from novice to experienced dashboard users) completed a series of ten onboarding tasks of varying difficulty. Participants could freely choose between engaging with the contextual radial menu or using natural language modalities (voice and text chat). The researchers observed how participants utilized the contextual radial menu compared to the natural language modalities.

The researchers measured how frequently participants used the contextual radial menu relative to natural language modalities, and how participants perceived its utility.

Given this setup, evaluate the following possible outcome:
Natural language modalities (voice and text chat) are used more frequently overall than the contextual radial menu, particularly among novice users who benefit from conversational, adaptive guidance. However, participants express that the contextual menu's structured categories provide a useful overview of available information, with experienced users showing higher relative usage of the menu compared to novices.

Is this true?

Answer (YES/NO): NO